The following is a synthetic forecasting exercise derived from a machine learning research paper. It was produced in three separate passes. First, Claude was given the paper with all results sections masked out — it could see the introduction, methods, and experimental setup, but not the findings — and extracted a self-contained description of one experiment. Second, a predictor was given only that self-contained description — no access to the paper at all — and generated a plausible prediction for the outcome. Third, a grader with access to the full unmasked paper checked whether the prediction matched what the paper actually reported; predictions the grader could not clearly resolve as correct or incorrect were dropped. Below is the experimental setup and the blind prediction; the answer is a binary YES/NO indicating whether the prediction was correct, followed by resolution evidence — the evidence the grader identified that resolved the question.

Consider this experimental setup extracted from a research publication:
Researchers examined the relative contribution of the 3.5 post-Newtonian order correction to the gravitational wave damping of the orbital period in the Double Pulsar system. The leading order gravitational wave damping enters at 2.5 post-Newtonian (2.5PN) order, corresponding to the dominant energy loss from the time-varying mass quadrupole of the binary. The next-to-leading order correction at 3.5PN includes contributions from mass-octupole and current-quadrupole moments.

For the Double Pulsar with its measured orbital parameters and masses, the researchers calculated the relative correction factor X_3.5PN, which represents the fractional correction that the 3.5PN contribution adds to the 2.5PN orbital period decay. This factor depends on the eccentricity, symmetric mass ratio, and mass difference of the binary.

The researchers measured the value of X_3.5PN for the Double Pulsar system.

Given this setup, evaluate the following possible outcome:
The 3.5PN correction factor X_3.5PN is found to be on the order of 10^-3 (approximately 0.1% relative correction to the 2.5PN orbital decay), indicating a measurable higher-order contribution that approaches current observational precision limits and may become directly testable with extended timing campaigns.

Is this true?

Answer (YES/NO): NO